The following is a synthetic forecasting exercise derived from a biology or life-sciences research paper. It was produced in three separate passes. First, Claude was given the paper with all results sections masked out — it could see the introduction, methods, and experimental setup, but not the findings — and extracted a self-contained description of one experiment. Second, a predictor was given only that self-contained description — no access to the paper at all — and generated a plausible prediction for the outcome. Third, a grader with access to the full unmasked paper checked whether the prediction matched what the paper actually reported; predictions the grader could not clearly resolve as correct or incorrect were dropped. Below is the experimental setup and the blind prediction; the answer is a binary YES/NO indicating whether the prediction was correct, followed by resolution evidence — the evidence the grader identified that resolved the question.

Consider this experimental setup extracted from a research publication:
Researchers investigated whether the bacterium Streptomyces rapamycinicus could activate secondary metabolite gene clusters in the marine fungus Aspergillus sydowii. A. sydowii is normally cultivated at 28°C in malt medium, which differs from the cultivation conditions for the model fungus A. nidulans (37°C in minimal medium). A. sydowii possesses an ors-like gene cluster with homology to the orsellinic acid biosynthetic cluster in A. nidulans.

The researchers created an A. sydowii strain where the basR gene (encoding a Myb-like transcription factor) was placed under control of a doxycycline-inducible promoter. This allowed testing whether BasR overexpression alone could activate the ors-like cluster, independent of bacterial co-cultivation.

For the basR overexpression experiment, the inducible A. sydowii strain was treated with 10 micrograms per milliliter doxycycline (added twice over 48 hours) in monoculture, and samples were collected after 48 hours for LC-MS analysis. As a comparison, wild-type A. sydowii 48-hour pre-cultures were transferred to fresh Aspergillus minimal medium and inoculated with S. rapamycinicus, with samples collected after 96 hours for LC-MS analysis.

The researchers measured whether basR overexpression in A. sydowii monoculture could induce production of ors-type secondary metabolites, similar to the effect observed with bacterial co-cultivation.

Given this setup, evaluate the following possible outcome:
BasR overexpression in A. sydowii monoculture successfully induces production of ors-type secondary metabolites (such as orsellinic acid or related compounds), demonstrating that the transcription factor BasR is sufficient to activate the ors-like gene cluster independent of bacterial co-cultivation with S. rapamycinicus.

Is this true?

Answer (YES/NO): YES